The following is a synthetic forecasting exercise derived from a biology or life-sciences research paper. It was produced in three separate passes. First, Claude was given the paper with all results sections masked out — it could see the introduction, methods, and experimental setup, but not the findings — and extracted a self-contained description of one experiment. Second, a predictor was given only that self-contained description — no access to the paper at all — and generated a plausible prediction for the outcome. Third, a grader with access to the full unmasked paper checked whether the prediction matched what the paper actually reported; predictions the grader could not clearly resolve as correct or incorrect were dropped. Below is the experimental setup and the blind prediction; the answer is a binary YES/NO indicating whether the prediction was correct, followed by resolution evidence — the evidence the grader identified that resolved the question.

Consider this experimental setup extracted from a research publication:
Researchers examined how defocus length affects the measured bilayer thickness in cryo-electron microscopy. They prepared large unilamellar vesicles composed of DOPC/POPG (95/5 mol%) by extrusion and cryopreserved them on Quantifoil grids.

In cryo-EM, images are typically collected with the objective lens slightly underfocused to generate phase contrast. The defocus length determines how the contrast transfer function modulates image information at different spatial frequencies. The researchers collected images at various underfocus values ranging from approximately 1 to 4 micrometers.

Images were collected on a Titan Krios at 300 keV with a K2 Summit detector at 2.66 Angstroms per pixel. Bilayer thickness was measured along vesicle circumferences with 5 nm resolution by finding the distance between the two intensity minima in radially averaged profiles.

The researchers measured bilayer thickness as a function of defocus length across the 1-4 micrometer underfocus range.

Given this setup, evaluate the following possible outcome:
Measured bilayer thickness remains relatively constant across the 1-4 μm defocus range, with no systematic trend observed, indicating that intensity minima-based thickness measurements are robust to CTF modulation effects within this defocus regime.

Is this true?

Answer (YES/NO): YES